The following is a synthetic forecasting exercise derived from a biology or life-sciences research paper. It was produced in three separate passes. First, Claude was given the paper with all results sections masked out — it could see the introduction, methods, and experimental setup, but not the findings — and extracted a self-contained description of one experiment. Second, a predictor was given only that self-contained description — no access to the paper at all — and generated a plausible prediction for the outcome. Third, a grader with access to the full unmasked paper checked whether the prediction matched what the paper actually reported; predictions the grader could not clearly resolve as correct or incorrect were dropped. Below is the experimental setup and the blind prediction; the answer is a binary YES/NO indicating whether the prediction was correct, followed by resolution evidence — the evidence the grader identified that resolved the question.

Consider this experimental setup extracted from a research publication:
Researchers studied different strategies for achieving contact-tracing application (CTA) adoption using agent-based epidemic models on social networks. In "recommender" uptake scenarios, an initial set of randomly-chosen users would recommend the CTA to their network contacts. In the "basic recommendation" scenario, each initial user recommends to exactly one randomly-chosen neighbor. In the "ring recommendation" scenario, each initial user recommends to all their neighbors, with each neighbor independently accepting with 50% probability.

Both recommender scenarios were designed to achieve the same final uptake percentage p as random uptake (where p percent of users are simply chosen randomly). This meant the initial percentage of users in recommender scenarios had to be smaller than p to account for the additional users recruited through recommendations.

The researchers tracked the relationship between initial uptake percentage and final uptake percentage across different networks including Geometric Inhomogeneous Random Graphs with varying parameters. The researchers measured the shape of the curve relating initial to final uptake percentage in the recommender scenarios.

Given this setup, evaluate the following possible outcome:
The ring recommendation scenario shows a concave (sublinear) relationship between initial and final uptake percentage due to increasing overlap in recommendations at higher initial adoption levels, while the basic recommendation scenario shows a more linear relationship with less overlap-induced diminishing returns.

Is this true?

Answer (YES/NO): NO